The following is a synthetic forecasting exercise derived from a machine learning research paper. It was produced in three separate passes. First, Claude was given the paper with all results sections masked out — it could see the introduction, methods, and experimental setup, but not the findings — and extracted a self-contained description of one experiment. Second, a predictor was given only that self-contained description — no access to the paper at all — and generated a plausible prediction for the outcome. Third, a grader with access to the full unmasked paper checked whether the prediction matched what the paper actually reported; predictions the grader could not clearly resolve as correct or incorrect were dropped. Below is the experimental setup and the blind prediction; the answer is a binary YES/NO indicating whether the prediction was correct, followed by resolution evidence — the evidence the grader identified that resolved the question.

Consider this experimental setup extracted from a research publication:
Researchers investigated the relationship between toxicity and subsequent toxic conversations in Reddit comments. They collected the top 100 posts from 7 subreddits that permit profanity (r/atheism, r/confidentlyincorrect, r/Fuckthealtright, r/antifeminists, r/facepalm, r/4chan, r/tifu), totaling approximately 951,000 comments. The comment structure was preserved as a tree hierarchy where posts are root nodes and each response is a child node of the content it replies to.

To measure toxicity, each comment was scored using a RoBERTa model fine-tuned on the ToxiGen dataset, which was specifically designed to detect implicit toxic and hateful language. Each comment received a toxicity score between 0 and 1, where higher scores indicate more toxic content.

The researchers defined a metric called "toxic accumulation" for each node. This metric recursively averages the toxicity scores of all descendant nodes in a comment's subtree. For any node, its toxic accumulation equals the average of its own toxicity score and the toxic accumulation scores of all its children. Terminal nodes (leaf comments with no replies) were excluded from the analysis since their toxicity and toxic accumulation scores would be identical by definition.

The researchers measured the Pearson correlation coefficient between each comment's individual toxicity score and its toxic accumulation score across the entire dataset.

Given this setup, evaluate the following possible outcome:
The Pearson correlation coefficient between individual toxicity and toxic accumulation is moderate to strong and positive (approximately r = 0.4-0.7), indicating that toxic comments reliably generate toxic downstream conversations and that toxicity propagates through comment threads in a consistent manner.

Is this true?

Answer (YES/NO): YES